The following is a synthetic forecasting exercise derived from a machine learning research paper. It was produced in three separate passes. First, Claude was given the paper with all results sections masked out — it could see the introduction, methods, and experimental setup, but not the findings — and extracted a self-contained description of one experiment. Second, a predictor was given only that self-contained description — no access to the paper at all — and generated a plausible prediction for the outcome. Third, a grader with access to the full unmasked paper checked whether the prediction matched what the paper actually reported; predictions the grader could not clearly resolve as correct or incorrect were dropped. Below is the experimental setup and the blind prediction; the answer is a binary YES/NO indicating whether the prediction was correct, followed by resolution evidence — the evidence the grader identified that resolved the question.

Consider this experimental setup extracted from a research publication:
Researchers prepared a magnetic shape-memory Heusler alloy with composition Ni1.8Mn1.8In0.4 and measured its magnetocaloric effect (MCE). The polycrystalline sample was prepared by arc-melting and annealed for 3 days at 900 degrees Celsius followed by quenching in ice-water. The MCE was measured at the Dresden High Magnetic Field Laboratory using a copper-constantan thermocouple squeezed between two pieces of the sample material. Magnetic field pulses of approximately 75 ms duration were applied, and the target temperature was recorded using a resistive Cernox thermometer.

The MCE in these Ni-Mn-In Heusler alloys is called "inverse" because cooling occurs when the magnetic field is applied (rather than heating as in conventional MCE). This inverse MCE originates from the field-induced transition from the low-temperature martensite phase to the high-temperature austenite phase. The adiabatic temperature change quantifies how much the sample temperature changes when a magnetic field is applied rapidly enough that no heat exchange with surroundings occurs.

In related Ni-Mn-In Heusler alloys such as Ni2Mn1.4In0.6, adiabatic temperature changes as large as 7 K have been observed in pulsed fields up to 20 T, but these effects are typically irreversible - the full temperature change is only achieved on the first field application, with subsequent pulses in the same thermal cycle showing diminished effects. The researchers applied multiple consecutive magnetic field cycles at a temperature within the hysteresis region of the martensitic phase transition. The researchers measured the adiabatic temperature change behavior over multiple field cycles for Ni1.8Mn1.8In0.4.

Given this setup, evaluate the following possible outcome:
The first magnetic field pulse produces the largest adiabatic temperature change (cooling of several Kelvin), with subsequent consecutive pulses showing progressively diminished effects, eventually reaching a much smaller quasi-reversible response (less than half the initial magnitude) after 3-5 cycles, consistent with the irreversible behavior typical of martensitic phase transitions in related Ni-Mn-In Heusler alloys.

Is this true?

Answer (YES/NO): NO